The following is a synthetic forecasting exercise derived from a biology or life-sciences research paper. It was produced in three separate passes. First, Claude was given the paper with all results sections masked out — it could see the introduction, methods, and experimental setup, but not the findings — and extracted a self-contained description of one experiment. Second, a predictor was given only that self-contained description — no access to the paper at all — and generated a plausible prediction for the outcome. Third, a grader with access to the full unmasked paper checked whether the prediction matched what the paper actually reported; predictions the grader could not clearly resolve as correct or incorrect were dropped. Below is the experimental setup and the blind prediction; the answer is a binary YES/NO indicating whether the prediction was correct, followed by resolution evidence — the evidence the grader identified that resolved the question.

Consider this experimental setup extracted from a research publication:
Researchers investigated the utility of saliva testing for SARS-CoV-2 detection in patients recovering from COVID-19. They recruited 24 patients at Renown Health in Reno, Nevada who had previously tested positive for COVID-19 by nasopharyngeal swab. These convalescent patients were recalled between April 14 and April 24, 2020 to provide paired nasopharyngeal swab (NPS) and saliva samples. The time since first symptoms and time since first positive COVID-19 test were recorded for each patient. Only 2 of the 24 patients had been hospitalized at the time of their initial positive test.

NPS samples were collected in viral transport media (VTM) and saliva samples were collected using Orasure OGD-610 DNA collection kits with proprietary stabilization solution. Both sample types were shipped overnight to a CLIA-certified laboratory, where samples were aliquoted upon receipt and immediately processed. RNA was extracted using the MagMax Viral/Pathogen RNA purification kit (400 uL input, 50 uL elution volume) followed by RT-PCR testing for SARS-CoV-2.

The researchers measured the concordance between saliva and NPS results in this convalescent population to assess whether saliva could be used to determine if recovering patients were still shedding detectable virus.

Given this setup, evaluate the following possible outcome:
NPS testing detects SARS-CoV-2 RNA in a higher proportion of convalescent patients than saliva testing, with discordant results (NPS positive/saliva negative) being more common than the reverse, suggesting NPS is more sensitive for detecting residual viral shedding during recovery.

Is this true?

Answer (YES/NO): YES